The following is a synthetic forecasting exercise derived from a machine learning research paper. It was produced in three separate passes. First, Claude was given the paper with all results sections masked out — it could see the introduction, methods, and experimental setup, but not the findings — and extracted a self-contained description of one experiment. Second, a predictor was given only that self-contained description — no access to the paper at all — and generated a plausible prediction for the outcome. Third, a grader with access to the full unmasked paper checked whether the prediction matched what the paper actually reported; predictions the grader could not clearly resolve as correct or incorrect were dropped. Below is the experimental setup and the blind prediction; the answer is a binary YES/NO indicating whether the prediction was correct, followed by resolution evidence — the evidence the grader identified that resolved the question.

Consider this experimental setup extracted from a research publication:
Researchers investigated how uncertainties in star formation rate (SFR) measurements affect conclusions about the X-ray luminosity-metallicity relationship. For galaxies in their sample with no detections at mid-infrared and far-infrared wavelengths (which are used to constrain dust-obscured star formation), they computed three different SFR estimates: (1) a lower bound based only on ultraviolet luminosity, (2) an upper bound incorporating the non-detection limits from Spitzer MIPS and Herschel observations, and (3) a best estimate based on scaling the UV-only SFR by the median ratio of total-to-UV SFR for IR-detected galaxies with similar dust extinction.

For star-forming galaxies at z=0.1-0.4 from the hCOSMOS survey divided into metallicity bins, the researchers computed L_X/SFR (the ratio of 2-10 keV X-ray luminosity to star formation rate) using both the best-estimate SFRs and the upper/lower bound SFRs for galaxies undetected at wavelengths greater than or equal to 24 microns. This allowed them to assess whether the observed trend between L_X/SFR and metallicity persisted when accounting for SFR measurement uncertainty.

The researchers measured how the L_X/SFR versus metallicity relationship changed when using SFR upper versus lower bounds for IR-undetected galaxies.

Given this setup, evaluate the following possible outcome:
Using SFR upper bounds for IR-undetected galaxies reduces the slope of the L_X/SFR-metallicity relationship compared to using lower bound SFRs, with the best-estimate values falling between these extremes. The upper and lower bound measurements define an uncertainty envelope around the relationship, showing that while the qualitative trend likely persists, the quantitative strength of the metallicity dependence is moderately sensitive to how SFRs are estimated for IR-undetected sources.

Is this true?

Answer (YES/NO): NO